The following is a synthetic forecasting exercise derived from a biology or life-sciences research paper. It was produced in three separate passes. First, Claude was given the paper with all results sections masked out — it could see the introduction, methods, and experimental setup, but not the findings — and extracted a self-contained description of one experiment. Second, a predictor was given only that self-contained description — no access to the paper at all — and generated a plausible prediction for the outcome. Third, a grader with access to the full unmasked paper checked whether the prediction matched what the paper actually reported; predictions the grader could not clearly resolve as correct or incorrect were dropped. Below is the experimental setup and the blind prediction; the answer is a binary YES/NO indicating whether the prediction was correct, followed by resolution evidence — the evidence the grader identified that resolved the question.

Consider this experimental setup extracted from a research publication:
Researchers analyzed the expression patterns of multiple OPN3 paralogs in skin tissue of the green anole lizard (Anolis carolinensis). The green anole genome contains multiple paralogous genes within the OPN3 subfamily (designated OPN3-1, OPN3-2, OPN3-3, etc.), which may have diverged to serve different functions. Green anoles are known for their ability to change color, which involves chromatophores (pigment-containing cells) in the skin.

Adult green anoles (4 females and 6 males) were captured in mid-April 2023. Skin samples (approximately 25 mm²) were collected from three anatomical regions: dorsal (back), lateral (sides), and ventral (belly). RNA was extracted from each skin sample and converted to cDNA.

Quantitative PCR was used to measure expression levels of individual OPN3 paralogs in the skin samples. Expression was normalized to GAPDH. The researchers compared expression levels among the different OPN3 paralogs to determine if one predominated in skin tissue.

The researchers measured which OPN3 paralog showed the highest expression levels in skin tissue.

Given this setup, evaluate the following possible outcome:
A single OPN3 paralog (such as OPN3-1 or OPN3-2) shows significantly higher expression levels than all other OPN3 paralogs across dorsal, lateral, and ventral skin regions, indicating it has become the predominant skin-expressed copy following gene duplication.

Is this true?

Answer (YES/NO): NO